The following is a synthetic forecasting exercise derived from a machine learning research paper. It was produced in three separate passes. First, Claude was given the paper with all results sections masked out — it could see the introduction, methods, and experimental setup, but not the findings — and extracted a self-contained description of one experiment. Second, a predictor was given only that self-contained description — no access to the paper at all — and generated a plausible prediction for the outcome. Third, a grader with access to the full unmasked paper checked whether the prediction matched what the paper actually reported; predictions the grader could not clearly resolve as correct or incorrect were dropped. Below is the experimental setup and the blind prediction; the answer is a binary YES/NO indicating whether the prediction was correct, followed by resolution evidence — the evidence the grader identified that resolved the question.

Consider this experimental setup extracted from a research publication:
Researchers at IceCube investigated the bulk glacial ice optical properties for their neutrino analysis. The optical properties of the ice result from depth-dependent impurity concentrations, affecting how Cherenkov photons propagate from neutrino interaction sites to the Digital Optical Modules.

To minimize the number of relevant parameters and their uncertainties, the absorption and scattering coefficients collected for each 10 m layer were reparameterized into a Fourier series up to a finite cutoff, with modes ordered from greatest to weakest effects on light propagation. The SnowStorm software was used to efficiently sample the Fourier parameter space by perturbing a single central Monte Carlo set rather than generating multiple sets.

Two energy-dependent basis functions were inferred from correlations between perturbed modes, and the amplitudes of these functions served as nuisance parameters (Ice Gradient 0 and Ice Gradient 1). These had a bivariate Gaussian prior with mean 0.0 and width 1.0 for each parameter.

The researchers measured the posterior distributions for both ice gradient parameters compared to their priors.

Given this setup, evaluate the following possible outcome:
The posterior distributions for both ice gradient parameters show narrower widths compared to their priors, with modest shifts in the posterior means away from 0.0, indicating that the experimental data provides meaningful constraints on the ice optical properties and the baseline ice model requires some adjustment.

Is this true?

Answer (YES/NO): YES